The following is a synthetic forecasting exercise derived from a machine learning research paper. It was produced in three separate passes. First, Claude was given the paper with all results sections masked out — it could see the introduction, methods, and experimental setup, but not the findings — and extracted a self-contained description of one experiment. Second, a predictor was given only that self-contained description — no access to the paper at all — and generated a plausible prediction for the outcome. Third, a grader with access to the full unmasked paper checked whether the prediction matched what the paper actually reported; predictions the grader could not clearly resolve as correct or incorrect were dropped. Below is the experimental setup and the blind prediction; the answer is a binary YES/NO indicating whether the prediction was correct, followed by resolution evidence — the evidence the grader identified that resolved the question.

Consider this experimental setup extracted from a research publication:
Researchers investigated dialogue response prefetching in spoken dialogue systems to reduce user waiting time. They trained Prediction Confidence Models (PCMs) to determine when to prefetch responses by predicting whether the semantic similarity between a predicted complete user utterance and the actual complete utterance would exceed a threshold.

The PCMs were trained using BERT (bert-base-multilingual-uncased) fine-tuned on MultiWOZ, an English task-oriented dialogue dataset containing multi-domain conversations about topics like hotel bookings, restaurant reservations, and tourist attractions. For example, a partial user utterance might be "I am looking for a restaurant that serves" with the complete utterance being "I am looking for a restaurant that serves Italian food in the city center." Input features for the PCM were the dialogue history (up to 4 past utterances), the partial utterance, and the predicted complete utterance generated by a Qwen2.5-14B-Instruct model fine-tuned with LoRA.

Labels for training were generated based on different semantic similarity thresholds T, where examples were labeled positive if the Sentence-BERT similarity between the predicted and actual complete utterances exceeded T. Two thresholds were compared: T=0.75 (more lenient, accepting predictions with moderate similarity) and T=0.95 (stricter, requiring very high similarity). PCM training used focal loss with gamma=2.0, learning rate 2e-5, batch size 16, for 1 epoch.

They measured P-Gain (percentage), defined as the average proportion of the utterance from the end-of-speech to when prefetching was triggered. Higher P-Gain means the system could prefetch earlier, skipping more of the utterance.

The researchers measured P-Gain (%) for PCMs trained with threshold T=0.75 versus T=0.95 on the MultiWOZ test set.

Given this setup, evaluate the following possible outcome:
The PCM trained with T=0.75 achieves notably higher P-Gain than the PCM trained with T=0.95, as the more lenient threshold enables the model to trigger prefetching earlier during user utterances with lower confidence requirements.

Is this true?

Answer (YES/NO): YES